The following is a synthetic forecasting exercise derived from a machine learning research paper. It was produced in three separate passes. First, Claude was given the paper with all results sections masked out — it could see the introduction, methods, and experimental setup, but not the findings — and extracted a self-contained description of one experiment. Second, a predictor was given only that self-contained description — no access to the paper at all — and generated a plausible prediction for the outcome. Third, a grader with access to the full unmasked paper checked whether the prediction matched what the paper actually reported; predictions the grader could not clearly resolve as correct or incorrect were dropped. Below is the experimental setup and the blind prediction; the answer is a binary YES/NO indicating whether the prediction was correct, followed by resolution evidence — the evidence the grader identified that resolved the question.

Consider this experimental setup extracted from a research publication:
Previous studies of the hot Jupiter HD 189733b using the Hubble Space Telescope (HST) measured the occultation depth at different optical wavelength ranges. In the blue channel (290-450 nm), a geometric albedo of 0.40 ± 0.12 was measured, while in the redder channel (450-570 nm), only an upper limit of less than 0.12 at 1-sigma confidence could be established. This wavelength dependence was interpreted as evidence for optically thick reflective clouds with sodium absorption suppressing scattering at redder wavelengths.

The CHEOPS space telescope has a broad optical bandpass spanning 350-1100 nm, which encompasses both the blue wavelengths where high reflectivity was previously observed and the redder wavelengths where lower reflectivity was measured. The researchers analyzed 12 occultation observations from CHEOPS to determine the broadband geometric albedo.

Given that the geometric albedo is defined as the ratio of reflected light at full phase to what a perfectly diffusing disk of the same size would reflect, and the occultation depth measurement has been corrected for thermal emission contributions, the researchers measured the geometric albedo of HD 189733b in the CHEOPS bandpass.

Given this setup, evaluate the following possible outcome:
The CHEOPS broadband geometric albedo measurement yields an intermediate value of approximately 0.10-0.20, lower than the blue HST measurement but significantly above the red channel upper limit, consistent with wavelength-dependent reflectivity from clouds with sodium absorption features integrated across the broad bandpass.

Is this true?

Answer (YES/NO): NO